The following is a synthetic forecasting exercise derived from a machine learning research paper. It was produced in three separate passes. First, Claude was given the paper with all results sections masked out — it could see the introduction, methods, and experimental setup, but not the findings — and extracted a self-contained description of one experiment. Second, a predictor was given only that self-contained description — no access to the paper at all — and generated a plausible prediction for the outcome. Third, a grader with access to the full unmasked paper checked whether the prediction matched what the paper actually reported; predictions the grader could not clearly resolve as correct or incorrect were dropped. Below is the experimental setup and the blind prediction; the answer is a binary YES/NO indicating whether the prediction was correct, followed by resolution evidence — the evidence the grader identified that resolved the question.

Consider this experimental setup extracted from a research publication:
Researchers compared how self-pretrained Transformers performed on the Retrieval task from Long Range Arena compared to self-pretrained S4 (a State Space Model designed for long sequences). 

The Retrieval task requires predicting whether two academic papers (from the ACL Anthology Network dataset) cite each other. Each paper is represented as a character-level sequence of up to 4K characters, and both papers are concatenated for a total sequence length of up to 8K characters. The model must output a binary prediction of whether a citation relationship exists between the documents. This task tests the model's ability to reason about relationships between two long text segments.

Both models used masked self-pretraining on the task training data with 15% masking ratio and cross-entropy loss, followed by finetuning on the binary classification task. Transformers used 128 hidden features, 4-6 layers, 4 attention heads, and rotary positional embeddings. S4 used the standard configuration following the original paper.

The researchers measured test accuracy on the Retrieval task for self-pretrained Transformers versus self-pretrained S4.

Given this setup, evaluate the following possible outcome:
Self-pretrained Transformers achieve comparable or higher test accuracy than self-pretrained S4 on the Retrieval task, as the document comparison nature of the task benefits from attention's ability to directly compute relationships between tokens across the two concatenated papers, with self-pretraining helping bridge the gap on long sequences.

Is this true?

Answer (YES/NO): YES